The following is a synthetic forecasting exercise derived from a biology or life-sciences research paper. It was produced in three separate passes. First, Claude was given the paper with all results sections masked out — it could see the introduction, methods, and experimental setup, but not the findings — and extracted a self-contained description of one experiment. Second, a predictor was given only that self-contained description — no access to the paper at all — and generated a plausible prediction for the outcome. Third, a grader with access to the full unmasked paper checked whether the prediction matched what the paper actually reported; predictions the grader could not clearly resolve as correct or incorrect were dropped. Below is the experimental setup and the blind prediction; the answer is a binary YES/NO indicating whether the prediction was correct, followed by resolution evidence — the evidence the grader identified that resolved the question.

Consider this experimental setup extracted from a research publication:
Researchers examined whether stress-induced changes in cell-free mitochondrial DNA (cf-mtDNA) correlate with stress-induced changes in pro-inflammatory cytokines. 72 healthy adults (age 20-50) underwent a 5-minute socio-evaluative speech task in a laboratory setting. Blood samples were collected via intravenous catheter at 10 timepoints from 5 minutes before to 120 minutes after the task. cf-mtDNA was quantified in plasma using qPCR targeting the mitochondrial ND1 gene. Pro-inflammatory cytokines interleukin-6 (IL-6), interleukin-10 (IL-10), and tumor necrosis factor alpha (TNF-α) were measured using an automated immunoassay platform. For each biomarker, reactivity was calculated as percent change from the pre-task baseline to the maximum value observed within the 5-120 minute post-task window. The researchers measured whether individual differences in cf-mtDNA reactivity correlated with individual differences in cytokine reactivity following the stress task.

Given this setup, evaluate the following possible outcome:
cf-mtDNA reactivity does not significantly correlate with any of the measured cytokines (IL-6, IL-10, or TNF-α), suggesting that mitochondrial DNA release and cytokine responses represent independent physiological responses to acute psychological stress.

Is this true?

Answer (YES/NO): YES